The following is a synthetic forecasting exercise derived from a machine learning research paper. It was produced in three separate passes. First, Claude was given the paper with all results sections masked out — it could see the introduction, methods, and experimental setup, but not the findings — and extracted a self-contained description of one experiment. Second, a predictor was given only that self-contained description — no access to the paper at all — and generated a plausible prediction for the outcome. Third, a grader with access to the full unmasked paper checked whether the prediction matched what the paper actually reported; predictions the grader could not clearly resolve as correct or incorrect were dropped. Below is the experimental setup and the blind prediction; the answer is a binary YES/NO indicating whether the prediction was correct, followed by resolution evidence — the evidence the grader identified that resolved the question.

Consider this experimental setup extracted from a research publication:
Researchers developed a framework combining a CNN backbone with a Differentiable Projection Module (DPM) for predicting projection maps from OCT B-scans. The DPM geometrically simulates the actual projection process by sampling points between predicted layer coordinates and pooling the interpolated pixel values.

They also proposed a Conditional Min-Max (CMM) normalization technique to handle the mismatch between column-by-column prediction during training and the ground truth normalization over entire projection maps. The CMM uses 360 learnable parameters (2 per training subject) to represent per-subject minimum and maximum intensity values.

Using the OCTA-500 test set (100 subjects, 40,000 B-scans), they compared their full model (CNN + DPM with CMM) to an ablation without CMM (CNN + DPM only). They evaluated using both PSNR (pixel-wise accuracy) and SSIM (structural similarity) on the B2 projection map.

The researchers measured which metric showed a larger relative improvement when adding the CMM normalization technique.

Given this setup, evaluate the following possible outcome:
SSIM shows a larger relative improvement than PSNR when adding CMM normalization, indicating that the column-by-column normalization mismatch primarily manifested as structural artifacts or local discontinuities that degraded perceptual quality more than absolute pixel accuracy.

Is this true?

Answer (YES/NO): YES